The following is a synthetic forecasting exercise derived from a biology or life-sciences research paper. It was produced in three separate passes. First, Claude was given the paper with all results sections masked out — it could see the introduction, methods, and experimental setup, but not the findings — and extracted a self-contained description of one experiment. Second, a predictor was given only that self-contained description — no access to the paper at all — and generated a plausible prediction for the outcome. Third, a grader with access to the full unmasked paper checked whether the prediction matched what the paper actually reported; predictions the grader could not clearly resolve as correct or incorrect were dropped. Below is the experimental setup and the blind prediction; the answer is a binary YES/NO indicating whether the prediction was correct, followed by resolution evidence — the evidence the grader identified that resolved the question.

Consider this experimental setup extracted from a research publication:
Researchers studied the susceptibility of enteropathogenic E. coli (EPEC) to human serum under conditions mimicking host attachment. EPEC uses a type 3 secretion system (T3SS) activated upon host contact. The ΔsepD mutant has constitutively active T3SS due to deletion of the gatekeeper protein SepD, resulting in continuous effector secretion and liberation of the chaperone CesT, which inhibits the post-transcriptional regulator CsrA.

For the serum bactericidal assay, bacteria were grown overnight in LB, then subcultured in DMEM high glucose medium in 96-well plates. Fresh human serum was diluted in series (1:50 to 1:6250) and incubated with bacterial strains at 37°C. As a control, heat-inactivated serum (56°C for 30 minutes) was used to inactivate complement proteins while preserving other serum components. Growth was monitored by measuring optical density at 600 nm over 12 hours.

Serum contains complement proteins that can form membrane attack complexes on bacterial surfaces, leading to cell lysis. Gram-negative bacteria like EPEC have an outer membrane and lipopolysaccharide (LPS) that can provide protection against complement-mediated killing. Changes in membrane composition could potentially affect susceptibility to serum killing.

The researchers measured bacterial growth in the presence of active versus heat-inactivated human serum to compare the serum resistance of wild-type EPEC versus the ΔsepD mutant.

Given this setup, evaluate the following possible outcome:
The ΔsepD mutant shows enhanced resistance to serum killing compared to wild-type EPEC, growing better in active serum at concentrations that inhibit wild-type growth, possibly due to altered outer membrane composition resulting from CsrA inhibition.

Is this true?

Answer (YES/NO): NO